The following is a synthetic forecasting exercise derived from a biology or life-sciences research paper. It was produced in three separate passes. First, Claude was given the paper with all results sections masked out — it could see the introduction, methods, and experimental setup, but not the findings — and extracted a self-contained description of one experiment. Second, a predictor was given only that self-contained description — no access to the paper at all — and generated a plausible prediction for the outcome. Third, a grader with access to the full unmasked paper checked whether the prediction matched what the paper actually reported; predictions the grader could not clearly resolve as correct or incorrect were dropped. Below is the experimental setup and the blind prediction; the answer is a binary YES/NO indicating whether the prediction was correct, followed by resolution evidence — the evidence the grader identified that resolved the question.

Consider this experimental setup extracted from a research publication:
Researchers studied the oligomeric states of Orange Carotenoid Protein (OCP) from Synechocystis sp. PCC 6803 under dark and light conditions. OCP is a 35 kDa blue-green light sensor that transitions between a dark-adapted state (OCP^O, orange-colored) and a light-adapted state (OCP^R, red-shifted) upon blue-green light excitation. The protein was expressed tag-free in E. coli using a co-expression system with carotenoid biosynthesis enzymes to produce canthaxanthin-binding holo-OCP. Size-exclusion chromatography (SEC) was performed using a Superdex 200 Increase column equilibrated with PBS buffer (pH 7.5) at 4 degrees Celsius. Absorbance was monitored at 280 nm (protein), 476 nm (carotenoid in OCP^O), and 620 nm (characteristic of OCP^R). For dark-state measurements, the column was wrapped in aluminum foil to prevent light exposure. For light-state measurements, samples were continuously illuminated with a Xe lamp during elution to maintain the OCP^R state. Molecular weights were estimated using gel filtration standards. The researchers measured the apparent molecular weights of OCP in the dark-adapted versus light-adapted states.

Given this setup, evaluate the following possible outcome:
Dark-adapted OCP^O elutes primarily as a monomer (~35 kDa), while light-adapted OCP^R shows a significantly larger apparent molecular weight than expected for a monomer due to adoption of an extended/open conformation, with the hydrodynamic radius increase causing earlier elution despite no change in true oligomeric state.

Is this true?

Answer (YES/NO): NO